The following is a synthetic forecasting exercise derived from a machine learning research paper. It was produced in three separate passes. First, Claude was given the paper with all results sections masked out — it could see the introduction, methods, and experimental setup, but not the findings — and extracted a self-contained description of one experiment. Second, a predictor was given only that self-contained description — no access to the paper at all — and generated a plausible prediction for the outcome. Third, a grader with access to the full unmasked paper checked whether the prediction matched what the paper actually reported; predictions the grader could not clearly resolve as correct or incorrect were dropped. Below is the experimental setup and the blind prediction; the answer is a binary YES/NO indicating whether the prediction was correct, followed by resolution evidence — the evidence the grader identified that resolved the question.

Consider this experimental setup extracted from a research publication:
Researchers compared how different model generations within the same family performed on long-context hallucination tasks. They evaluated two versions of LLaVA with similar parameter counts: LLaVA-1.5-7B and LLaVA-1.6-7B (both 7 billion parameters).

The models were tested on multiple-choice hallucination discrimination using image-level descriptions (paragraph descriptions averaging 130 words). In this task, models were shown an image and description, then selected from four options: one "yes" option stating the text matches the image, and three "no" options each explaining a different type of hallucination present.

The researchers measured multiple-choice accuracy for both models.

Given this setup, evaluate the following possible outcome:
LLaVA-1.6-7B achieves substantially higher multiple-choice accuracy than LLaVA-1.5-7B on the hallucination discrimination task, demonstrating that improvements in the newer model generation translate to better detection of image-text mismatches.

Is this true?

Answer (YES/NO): YES